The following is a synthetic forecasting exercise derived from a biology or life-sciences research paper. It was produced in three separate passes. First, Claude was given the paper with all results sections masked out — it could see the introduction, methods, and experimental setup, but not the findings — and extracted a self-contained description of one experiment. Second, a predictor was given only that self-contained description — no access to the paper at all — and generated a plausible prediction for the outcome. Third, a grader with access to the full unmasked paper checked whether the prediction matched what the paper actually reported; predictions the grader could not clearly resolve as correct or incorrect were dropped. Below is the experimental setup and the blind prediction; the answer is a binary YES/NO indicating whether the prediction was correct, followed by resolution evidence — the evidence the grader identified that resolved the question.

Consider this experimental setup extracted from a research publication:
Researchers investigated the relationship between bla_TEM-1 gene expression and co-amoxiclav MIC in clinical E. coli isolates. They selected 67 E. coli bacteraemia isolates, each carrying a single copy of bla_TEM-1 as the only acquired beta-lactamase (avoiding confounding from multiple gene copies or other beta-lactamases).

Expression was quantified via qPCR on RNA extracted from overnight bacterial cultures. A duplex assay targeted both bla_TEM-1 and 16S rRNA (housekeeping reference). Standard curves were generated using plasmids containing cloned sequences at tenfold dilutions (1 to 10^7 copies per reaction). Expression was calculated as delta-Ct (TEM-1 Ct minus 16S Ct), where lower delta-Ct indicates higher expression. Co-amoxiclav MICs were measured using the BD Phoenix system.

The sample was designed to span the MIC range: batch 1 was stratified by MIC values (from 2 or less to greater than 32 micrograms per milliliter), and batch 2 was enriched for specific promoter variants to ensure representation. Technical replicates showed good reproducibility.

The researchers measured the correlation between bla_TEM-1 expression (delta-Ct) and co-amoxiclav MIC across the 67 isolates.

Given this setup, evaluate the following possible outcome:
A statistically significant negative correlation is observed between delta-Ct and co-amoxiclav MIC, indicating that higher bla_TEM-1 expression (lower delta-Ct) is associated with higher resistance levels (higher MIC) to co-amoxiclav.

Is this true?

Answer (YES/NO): YES